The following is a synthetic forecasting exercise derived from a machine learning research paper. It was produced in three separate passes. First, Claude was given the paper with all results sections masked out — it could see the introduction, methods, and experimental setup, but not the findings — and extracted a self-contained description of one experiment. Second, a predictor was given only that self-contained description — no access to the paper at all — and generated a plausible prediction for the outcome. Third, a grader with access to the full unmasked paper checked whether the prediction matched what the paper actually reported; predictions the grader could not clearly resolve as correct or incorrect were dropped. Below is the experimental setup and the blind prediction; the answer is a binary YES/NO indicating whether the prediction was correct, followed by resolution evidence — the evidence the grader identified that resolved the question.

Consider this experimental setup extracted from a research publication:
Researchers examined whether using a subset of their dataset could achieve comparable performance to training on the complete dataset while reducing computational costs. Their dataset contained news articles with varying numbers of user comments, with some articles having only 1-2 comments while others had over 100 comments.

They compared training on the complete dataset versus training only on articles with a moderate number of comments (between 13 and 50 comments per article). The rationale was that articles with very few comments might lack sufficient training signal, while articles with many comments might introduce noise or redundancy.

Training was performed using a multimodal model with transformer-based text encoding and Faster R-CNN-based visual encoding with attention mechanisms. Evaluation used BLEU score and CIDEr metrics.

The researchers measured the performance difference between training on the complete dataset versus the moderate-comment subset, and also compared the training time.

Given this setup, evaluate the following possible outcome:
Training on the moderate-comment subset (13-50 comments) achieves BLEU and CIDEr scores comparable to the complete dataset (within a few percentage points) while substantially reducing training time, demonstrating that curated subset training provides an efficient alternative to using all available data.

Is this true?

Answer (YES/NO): YES